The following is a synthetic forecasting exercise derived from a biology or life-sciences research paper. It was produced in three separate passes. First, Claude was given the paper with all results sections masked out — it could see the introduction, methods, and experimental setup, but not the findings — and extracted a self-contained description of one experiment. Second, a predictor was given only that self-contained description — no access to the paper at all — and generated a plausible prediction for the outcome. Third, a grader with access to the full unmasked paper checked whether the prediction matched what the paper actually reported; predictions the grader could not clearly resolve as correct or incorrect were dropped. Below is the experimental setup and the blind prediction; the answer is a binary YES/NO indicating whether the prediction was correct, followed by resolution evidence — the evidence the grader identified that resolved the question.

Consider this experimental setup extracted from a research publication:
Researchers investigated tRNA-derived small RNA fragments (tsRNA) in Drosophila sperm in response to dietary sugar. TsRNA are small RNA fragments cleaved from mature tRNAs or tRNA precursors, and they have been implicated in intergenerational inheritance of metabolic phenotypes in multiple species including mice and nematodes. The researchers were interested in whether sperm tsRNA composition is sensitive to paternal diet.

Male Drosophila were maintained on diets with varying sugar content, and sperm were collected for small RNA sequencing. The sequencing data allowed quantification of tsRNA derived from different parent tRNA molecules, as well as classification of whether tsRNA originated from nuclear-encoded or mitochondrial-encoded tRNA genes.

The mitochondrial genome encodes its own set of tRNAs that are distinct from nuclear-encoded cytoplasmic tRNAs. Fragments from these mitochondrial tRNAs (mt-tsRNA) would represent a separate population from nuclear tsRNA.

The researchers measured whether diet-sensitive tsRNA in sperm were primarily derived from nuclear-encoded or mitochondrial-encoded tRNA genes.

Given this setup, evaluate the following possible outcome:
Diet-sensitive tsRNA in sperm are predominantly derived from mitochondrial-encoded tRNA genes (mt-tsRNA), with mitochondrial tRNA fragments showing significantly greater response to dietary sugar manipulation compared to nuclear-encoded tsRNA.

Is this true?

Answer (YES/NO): YES